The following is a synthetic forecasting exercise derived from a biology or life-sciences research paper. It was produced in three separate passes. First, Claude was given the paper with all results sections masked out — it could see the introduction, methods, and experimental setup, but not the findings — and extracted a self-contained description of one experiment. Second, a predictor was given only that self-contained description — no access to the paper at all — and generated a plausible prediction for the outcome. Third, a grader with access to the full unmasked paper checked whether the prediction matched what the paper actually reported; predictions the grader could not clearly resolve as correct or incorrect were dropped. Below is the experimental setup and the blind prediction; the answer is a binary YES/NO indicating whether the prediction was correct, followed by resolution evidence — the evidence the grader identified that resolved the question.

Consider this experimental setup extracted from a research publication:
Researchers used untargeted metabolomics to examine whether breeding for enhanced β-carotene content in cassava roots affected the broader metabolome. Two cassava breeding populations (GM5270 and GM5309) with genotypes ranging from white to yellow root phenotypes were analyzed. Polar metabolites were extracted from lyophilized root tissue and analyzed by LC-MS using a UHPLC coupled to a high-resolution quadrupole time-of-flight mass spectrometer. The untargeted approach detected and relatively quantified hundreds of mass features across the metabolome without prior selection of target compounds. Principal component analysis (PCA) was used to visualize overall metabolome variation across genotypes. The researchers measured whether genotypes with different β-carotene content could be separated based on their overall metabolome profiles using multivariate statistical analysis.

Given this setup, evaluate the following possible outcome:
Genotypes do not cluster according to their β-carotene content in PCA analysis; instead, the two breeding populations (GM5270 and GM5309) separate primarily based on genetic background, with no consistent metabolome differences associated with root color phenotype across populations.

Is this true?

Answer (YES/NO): NO